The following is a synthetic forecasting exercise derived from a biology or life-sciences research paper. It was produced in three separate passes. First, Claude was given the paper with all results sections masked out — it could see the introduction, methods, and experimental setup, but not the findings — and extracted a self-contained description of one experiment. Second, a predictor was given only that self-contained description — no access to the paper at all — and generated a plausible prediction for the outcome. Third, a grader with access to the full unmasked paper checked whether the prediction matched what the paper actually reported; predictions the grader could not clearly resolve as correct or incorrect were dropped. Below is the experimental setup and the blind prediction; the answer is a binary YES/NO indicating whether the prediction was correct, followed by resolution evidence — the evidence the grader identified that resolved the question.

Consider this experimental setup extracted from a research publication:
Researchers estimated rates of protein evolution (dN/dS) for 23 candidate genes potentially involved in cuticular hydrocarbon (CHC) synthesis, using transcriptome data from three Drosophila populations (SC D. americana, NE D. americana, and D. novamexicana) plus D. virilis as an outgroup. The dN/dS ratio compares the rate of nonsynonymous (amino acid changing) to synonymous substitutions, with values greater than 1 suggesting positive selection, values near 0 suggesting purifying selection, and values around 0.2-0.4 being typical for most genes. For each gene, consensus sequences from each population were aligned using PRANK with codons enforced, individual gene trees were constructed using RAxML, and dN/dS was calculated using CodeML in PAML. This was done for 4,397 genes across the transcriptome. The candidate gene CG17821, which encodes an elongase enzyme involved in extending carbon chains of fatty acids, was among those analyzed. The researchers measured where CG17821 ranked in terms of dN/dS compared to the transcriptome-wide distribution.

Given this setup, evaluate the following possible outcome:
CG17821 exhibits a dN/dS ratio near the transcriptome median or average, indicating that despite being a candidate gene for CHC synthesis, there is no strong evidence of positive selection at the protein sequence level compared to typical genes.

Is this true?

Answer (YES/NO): NO